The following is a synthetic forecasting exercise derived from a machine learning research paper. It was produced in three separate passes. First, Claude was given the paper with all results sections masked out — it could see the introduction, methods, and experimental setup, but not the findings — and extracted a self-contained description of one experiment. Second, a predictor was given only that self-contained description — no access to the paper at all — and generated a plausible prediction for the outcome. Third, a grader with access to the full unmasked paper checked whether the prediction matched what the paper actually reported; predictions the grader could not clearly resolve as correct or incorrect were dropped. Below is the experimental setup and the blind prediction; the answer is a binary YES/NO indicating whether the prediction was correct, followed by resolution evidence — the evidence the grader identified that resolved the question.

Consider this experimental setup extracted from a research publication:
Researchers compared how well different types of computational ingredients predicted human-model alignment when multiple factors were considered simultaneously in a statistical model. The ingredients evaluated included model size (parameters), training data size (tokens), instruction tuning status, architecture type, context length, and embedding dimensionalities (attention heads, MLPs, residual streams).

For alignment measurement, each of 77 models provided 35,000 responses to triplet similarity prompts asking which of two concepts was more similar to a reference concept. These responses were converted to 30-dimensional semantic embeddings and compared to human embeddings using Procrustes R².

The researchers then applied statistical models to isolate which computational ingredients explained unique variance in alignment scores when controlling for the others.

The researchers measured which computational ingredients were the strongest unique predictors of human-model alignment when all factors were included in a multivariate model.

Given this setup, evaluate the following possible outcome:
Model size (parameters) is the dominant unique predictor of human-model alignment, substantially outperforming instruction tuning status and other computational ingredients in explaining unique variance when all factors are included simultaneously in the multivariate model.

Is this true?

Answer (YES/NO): NO